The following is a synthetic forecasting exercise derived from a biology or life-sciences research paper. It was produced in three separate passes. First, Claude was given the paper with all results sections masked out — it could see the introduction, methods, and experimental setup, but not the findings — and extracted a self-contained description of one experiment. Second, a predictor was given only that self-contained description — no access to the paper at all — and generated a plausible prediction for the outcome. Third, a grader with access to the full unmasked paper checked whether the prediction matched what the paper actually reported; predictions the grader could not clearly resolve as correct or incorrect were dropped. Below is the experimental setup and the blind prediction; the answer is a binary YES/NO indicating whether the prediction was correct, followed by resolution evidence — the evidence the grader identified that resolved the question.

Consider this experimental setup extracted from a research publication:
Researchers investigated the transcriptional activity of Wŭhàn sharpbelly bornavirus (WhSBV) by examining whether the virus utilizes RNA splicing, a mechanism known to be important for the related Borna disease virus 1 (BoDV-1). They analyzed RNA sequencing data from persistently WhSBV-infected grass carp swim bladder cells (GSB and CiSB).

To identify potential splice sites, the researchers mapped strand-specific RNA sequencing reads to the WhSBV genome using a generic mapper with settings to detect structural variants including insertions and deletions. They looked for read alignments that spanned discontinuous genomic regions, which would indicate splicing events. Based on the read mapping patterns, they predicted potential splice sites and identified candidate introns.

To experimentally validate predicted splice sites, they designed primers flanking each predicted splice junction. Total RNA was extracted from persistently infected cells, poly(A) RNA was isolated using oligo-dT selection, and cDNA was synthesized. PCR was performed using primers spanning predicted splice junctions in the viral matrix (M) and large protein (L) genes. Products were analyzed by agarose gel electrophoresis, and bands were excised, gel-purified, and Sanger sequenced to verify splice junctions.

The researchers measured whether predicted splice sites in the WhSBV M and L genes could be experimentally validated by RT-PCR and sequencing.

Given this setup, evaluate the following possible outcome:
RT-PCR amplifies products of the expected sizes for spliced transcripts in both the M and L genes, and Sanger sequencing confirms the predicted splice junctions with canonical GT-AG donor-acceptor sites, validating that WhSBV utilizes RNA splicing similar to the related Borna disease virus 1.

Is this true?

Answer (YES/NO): NO